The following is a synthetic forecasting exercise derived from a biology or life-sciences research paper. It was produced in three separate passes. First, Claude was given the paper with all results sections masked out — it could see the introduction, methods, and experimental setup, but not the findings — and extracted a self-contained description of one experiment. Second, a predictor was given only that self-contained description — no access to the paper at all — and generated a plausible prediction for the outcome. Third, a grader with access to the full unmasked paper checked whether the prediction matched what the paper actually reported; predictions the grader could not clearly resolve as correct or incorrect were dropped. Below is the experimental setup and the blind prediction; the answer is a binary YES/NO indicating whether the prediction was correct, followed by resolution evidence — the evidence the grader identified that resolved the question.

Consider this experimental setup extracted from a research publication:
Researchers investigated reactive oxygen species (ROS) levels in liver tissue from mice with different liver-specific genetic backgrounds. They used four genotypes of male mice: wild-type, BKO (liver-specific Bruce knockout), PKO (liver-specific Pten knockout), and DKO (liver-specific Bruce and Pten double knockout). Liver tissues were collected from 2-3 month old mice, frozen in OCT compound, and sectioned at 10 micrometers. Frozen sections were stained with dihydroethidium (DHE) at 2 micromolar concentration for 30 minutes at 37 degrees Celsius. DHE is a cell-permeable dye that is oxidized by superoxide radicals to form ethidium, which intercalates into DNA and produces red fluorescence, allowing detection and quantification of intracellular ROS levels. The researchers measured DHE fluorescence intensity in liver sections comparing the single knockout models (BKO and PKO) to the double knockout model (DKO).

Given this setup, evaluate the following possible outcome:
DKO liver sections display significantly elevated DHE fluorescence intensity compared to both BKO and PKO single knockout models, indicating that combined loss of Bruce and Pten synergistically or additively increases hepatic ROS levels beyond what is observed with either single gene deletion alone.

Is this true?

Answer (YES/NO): YES